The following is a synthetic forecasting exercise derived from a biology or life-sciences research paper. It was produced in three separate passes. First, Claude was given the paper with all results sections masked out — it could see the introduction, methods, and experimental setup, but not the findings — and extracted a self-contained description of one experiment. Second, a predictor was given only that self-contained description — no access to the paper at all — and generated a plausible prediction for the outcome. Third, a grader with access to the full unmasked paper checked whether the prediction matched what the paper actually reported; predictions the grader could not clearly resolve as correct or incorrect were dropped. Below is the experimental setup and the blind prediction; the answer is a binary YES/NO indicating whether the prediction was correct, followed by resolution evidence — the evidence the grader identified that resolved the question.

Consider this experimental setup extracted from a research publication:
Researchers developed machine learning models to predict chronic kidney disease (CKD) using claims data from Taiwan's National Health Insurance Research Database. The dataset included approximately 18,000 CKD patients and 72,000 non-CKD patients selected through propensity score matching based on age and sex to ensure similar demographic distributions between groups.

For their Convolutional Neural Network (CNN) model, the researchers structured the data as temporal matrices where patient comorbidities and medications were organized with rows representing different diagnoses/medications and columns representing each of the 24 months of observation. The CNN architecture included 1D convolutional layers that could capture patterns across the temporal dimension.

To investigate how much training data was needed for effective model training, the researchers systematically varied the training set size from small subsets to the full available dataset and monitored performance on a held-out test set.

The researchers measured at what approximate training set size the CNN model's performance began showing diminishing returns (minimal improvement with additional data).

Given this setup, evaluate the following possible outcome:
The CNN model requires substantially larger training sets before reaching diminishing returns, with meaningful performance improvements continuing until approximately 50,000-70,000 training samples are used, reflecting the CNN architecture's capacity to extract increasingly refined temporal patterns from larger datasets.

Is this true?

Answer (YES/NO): NO